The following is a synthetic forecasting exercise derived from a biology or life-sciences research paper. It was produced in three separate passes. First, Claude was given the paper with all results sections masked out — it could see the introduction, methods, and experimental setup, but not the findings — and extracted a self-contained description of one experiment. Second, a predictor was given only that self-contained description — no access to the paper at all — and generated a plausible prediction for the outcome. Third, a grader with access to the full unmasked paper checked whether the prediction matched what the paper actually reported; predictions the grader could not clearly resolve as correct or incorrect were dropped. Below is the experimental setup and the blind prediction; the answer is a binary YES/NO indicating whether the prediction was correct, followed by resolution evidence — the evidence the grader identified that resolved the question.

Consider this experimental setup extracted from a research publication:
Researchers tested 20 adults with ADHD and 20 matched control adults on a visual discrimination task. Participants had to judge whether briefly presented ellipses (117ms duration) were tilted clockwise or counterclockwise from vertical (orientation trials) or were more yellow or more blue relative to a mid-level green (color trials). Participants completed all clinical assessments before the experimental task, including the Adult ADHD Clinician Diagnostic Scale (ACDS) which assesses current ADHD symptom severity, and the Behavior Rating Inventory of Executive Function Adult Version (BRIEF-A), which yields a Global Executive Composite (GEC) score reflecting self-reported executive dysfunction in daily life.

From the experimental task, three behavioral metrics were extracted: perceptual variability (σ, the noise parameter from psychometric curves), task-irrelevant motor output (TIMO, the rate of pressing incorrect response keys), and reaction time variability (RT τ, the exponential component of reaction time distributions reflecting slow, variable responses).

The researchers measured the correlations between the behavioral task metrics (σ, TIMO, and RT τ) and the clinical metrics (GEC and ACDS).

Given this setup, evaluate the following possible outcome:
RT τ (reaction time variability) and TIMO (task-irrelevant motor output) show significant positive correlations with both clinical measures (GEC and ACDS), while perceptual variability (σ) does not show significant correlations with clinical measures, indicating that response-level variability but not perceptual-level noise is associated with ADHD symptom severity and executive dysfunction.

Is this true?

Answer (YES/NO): NO